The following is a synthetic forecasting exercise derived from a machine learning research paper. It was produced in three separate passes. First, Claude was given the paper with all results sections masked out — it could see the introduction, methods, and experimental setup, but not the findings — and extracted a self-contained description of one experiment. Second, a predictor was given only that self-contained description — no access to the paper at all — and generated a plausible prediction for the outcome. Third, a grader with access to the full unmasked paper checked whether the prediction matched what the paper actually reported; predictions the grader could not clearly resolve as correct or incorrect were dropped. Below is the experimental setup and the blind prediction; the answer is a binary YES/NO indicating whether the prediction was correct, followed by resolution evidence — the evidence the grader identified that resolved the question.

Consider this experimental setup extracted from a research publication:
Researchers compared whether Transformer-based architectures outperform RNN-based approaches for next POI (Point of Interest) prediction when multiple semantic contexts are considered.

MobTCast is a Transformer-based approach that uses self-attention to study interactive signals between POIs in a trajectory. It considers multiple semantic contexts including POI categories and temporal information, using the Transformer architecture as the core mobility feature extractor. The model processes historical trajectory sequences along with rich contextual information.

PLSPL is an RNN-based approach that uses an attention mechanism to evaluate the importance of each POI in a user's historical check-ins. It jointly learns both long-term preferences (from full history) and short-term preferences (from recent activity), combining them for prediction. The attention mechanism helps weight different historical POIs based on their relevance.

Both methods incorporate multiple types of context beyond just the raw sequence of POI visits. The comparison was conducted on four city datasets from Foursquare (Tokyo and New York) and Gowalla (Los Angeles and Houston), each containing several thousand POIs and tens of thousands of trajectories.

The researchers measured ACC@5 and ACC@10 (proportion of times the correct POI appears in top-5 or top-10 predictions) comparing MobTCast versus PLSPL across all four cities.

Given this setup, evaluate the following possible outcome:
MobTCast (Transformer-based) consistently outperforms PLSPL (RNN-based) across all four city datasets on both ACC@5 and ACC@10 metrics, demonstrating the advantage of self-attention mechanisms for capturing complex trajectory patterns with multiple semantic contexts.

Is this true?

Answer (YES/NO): NO